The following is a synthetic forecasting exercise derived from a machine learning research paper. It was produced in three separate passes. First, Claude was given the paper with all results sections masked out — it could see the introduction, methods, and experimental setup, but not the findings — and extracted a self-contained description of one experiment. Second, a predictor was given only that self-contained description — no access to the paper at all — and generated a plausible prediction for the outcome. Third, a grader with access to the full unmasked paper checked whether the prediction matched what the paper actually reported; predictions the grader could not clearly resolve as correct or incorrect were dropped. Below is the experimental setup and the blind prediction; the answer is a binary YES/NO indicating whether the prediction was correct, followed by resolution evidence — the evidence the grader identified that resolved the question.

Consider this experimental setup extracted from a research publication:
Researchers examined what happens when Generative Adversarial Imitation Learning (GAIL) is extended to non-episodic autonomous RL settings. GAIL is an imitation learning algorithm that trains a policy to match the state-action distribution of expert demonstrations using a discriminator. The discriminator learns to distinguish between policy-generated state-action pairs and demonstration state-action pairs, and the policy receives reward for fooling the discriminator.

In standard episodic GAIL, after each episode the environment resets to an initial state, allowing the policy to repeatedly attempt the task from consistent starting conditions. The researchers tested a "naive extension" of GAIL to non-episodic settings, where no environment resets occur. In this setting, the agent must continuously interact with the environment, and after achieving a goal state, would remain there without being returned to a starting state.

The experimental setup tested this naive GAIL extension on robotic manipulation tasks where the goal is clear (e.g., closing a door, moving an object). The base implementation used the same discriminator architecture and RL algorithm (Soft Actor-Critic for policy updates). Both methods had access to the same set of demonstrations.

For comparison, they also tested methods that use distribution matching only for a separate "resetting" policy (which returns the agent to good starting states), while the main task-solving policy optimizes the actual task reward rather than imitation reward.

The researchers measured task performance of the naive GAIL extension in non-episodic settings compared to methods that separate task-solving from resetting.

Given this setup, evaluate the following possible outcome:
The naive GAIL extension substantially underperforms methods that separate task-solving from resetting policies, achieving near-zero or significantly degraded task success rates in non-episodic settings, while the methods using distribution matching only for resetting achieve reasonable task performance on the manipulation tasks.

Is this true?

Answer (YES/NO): YES